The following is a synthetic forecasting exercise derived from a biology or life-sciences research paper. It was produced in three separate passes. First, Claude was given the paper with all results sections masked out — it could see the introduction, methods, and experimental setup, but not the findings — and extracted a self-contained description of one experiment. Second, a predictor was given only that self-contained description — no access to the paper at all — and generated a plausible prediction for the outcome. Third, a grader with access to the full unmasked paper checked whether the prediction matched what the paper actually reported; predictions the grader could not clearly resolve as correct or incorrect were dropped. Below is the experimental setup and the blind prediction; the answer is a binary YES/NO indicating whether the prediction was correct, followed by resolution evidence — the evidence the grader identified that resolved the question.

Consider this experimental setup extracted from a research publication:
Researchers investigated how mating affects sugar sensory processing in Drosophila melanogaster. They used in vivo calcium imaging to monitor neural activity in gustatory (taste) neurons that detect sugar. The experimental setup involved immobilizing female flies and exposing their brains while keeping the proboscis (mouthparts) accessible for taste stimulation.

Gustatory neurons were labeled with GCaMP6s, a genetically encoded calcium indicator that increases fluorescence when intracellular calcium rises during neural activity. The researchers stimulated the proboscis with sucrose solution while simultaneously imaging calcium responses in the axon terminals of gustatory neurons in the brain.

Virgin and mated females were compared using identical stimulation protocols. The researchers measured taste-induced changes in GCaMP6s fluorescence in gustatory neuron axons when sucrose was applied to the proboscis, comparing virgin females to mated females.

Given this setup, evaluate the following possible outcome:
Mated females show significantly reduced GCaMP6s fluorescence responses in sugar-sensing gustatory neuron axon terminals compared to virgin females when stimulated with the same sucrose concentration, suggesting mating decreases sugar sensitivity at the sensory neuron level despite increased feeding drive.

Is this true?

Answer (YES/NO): NO